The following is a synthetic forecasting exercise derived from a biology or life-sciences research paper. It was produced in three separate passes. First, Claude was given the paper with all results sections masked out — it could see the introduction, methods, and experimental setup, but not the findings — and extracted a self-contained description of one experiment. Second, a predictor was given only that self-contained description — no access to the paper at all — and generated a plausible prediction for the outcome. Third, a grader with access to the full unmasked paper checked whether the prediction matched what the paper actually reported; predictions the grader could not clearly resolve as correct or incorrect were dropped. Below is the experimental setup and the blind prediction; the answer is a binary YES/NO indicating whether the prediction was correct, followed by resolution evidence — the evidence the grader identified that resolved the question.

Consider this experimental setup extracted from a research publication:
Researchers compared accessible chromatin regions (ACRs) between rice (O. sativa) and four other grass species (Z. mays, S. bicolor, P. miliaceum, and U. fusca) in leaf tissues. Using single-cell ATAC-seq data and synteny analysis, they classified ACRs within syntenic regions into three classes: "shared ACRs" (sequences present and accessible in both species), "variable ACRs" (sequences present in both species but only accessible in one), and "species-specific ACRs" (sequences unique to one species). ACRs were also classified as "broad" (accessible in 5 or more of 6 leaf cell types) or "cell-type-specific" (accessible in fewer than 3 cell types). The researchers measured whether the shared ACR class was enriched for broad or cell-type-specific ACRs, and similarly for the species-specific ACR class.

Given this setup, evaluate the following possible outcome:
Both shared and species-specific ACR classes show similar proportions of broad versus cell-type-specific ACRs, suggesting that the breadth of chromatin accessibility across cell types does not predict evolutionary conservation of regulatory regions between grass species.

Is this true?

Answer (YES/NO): NO